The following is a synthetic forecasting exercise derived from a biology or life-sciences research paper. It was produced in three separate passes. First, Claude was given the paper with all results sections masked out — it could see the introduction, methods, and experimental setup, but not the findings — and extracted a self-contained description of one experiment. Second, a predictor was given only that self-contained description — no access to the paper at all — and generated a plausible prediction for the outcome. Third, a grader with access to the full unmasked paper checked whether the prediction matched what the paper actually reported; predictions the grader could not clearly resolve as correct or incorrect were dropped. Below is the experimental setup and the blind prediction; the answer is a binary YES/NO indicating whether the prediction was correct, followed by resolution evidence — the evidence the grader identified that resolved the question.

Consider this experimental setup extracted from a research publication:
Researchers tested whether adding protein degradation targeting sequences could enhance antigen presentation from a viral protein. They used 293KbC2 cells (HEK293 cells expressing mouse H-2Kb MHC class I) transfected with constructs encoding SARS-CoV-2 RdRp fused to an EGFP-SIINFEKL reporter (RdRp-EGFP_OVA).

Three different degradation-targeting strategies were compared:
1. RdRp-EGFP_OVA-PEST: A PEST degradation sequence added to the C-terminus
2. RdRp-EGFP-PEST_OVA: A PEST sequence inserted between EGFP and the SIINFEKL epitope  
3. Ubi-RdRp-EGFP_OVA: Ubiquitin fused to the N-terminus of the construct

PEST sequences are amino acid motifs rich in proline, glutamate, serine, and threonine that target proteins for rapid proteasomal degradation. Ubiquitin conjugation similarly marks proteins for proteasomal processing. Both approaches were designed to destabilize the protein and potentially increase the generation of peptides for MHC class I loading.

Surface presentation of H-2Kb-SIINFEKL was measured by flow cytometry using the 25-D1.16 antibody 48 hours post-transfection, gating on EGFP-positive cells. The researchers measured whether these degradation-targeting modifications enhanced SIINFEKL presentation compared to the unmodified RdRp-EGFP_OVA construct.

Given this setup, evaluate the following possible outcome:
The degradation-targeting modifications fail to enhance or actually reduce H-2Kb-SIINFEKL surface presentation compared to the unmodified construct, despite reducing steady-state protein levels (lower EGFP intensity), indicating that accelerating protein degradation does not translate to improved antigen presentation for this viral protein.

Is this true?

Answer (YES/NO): NO